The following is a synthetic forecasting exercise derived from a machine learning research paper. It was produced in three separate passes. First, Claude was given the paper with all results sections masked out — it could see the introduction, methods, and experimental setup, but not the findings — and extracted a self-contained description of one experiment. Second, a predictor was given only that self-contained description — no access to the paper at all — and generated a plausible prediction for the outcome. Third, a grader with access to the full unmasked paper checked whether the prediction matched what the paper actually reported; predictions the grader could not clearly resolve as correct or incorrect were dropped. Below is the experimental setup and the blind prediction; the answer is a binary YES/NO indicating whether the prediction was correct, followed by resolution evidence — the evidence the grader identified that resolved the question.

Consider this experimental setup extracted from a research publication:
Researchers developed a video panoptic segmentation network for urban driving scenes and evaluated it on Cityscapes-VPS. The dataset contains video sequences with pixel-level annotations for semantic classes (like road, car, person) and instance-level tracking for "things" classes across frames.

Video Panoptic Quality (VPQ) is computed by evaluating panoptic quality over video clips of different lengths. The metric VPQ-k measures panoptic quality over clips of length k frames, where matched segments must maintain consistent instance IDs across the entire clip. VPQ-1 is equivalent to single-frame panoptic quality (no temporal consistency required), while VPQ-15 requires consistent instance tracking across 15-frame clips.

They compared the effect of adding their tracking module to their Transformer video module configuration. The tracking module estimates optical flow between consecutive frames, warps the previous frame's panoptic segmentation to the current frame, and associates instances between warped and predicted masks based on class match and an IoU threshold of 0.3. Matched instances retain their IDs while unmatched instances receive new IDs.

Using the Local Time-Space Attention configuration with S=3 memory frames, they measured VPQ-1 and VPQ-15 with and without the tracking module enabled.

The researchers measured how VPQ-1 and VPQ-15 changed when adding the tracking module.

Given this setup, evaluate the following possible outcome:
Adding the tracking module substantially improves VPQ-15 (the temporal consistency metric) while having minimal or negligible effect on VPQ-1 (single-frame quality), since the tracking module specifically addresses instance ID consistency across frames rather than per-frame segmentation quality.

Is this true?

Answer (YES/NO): YES